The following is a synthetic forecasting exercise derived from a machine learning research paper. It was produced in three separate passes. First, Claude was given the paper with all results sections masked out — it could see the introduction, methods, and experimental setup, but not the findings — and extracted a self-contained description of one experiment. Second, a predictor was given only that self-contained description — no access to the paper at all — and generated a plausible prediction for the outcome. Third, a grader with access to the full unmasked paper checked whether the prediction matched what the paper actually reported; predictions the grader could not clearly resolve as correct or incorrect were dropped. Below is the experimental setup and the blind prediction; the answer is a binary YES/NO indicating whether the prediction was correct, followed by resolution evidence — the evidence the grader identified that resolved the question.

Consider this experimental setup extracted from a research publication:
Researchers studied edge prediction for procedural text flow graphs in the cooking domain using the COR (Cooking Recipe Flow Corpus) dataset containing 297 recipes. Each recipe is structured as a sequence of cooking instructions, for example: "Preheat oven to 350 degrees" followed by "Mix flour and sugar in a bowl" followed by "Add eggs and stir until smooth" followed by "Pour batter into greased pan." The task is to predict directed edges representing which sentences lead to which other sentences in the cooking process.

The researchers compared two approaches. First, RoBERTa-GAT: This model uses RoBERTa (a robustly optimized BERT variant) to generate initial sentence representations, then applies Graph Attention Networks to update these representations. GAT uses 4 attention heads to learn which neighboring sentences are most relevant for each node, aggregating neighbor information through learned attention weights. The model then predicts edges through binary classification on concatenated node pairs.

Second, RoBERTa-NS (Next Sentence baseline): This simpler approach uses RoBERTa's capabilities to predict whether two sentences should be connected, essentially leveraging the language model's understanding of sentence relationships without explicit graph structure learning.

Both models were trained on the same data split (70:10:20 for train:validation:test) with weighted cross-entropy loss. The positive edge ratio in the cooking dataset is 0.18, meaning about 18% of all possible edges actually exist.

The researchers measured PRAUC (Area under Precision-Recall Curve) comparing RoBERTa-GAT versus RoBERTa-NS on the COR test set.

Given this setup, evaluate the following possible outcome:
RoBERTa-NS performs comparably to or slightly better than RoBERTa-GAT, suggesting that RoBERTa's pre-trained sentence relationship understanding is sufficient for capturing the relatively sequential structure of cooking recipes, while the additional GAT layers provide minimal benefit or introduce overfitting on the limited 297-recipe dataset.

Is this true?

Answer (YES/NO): NO